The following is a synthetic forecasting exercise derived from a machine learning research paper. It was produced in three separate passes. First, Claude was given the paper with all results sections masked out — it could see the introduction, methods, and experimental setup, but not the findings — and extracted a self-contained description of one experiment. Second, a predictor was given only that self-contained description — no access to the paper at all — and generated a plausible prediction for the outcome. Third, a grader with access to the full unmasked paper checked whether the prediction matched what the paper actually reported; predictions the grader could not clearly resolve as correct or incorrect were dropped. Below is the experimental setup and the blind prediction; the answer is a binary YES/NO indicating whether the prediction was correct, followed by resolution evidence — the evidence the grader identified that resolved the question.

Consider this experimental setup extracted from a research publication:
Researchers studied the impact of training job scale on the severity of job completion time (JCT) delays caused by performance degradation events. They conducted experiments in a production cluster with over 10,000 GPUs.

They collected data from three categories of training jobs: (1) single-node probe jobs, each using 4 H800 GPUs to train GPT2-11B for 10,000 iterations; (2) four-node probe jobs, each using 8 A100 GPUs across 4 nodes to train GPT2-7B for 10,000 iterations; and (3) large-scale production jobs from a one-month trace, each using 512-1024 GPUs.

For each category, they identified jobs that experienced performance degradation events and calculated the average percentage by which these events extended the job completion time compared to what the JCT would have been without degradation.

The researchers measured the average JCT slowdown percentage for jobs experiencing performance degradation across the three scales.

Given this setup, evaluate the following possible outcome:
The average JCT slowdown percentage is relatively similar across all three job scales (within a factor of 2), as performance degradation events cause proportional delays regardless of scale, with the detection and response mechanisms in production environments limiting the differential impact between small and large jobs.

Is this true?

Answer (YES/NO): NO